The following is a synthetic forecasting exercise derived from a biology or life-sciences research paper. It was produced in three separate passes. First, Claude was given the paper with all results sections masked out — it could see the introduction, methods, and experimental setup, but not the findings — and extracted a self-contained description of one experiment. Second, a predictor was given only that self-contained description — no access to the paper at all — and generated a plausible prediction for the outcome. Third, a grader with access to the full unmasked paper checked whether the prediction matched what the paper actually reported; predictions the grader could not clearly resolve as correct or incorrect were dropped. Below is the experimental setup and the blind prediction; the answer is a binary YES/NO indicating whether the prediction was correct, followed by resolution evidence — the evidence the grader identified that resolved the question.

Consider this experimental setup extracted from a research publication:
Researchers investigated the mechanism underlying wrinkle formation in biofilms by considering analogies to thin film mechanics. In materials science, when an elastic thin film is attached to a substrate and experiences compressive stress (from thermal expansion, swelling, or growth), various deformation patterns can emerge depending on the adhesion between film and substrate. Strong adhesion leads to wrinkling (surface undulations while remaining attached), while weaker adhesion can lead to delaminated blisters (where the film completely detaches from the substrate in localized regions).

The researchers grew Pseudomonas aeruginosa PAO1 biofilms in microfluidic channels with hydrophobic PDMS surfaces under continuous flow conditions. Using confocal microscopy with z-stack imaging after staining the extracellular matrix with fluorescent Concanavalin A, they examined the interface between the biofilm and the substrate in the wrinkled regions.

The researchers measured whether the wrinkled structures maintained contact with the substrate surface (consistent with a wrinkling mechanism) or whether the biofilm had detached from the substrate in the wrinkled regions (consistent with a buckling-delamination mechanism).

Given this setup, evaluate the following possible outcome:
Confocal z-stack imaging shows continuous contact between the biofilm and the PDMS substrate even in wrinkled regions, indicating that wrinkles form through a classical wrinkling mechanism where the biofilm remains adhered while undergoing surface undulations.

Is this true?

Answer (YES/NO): NO